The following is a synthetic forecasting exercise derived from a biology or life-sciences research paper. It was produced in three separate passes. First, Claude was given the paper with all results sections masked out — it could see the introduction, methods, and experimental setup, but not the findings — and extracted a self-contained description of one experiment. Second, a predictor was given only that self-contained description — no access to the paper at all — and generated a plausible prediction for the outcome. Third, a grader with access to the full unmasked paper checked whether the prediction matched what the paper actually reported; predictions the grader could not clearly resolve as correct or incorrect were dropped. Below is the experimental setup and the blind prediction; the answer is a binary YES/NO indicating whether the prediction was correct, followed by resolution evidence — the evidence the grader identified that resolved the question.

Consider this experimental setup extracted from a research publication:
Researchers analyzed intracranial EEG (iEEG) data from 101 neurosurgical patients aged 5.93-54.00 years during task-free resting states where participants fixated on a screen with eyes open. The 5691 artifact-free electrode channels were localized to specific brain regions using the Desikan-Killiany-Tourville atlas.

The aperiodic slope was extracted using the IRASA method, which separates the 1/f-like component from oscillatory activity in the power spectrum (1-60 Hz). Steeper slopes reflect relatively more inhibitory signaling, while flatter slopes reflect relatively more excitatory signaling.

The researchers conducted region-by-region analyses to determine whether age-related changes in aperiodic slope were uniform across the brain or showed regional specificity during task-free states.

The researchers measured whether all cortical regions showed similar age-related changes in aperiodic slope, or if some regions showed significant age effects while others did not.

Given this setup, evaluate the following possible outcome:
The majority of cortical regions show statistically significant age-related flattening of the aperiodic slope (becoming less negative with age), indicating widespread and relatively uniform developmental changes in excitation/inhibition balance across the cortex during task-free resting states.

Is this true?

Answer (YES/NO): NO